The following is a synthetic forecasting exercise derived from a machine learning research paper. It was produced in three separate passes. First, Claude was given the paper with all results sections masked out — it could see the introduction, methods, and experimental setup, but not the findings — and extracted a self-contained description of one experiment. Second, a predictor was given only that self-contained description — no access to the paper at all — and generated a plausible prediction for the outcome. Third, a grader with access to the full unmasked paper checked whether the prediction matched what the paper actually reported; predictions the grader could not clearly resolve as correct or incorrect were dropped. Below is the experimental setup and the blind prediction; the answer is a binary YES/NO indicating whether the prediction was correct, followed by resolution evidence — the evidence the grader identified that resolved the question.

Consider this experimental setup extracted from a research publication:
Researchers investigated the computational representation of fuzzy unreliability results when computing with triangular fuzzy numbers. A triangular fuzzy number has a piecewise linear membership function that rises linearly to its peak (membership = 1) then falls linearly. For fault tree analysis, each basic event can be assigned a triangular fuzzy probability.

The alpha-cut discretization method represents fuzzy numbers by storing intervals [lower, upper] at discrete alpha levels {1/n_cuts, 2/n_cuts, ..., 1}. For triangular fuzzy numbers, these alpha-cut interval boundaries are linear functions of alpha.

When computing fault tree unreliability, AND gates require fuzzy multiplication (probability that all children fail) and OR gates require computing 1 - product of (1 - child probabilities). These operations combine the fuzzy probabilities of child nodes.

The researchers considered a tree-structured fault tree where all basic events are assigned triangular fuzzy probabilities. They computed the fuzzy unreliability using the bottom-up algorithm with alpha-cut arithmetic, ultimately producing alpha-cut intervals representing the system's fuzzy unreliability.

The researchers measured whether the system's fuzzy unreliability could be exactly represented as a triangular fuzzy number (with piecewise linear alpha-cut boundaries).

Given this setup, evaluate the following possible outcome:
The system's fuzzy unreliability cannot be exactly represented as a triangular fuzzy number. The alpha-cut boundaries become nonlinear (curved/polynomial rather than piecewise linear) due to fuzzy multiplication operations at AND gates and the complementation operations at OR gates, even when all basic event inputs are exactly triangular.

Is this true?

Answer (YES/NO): YES